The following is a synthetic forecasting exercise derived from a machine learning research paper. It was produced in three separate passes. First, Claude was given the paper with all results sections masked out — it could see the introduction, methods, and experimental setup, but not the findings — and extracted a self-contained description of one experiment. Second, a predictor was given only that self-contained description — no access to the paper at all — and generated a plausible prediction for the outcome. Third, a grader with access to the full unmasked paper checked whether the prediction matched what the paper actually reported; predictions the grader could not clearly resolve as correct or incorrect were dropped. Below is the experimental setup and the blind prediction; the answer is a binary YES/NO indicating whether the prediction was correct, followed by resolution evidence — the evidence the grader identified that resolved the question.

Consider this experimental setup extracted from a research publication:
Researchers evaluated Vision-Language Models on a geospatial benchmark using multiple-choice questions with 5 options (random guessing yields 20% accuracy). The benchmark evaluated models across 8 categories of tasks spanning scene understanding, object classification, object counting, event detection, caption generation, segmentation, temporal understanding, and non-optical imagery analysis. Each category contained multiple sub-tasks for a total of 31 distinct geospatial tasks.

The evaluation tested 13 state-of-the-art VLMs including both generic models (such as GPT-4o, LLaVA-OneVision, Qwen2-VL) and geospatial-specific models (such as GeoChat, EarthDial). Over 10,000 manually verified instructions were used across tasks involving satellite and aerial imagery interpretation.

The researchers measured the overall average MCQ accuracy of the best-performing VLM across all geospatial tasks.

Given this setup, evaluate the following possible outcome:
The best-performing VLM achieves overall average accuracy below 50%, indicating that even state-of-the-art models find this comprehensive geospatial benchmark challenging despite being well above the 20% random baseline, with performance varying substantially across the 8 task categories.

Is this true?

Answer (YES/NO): YES